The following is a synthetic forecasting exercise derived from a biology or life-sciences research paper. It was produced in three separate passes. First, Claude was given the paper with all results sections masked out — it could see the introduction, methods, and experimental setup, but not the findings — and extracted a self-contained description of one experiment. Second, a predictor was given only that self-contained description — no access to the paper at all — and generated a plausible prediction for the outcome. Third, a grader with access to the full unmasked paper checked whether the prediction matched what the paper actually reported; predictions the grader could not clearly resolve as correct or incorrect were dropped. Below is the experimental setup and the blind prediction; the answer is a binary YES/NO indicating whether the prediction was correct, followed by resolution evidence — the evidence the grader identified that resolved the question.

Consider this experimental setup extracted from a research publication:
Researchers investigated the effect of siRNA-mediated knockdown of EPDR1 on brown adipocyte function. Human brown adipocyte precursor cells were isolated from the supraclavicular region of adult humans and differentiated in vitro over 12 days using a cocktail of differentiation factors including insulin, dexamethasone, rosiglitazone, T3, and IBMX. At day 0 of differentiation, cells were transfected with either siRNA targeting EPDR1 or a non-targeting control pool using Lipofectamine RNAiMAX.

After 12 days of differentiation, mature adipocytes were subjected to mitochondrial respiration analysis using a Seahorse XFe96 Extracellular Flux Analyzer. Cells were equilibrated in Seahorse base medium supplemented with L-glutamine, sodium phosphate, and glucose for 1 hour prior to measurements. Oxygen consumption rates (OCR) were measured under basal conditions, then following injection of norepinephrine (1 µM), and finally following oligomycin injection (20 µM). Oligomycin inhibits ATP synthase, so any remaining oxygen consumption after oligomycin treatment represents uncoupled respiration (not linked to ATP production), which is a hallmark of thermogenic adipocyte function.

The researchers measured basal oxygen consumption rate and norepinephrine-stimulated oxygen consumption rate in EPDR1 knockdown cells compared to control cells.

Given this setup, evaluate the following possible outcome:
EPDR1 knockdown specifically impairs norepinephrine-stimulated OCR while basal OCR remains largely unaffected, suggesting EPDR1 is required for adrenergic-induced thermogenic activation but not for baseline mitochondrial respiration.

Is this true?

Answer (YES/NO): YES